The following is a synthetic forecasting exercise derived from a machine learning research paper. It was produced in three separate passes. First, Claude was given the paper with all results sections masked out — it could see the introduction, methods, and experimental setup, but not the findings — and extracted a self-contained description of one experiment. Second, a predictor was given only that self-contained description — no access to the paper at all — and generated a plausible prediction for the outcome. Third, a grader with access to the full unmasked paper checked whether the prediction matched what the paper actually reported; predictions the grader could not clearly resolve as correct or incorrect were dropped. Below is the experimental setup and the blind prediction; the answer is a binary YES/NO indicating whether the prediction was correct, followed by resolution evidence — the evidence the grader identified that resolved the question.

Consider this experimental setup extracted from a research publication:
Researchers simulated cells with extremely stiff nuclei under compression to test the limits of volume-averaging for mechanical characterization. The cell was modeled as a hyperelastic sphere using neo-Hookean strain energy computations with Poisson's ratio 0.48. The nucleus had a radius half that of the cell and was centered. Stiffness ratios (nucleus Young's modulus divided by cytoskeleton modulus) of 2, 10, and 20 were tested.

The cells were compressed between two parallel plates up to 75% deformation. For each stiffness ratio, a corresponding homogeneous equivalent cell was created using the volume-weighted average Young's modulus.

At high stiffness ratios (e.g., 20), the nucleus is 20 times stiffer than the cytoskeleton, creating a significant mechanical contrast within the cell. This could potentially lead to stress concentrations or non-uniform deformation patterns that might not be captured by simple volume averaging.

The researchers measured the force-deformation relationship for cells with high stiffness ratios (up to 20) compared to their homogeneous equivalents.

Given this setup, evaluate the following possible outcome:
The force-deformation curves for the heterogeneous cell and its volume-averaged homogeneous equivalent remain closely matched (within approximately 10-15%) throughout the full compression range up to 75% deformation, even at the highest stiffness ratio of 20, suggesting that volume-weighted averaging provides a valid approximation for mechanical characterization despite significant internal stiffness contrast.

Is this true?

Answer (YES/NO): YES